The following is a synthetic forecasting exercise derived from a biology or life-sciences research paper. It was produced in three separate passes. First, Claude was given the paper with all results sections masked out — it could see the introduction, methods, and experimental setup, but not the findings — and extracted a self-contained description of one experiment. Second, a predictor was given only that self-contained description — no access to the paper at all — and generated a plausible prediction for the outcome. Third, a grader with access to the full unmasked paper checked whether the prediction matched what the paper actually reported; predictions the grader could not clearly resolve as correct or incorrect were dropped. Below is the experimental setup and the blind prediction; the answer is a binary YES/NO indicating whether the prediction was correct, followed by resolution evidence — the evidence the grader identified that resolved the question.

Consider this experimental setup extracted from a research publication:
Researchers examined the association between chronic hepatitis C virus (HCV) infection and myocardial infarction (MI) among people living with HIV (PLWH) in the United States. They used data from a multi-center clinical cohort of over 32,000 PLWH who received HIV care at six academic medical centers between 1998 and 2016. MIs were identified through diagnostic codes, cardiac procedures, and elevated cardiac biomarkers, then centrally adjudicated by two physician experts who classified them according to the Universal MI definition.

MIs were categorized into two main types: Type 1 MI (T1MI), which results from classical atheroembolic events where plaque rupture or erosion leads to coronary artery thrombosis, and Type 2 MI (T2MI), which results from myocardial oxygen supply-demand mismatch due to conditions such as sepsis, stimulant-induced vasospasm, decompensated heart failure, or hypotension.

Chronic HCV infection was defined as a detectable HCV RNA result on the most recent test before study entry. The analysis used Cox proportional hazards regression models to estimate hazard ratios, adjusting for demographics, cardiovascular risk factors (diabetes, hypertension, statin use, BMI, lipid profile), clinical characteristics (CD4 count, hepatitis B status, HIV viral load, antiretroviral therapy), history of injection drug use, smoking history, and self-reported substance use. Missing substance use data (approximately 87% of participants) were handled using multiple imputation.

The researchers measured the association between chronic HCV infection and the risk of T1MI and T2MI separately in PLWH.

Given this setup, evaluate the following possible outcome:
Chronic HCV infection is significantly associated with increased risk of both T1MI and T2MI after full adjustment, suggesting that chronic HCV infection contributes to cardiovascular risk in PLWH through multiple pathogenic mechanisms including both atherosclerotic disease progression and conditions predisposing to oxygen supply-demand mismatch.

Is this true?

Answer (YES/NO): NO